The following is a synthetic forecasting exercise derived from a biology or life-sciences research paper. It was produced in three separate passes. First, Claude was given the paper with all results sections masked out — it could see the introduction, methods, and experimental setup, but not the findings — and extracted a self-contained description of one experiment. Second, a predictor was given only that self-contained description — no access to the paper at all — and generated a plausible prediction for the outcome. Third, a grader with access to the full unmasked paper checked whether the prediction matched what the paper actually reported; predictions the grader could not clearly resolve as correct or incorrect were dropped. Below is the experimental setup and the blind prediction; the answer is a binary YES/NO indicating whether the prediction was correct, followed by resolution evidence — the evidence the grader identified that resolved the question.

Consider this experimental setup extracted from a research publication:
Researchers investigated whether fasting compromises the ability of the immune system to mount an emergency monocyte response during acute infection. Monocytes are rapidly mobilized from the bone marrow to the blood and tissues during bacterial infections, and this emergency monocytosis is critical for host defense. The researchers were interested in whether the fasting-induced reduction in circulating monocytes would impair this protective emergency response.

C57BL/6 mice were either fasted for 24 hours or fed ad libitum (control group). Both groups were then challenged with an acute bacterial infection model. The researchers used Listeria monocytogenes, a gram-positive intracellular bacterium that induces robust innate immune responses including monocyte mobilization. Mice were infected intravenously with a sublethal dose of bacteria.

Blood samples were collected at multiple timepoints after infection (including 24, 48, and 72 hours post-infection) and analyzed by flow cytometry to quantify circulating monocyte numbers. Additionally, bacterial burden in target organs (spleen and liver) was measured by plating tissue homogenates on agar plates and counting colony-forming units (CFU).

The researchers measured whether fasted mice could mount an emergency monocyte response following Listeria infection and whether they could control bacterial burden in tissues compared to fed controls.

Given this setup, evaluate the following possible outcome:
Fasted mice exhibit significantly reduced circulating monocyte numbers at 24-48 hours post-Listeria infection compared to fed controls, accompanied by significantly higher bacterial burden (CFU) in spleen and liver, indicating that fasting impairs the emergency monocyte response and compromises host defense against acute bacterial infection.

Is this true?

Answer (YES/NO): NO